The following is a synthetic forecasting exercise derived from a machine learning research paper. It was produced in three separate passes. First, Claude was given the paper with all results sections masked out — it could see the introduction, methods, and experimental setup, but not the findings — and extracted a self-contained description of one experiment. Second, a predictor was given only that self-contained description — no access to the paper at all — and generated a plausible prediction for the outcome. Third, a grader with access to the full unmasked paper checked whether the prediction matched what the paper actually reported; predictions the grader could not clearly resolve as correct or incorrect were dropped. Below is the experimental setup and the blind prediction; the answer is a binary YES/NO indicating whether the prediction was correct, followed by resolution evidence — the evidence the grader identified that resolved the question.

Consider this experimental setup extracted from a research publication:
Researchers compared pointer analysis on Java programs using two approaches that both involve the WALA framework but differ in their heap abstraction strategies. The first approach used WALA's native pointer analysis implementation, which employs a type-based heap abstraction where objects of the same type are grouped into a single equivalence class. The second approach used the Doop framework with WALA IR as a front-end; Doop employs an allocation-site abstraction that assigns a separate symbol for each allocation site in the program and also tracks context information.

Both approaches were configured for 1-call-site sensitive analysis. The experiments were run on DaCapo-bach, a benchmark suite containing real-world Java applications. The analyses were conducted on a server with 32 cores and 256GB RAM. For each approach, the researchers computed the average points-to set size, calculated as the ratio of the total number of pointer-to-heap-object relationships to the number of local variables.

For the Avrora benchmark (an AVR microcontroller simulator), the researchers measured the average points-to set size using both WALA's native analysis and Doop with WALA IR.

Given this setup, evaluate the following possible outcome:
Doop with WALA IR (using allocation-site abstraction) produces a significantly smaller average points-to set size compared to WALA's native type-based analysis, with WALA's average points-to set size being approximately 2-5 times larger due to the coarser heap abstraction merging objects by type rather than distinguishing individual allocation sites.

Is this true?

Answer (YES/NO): NO